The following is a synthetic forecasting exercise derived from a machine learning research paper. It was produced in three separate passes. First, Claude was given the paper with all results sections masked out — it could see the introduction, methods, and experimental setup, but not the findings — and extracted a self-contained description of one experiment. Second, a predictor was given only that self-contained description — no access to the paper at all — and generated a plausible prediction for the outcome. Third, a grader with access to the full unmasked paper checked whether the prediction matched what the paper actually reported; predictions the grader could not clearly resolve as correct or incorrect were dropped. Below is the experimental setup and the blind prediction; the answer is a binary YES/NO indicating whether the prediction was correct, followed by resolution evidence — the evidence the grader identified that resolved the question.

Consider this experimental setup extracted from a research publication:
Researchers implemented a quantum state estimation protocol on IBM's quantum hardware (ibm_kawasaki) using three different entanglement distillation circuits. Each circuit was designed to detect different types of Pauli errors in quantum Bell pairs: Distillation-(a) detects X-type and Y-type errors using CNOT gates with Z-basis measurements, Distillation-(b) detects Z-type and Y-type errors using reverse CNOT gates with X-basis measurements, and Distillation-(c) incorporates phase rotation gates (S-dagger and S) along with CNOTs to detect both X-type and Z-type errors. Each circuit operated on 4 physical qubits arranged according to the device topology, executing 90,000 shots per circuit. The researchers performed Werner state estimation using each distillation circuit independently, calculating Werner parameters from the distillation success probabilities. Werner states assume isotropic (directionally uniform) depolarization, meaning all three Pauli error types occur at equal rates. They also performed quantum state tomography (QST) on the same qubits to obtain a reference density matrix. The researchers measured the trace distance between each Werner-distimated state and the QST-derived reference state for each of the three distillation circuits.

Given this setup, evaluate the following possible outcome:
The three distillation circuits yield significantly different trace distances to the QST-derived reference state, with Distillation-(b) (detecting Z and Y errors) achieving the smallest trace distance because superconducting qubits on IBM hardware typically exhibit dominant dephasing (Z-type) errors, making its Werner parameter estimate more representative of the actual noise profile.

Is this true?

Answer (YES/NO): NO